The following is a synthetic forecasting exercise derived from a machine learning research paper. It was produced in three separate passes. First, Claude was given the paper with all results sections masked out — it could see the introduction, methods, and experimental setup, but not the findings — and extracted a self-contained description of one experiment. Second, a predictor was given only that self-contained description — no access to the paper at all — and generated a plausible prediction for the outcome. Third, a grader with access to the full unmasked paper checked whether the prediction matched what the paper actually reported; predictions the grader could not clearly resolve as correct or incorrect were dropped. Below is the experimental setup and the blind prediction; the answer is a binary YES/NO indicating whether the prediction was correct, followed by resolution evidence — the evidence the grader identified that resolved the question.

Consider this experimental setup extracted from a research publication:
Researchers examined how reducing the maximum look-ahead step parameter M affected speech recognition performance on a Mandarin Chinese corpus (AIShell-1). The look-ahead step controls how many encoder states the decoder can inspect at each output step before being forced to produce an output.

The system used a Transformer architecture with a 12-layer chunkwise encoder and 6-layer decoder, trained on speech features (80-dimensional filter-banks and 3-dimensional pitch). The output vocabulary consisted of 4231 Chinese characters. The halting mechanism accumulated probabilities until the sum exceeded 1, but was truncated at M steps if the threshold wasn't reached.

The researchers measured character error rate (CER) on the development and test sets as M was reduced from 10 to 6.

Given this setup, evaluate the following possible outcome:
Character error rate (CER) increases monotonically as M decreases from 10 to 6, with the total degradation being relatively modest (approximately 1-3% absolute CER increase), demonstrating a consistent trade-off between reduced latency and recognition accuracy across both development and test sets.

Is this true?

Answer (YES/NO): NO